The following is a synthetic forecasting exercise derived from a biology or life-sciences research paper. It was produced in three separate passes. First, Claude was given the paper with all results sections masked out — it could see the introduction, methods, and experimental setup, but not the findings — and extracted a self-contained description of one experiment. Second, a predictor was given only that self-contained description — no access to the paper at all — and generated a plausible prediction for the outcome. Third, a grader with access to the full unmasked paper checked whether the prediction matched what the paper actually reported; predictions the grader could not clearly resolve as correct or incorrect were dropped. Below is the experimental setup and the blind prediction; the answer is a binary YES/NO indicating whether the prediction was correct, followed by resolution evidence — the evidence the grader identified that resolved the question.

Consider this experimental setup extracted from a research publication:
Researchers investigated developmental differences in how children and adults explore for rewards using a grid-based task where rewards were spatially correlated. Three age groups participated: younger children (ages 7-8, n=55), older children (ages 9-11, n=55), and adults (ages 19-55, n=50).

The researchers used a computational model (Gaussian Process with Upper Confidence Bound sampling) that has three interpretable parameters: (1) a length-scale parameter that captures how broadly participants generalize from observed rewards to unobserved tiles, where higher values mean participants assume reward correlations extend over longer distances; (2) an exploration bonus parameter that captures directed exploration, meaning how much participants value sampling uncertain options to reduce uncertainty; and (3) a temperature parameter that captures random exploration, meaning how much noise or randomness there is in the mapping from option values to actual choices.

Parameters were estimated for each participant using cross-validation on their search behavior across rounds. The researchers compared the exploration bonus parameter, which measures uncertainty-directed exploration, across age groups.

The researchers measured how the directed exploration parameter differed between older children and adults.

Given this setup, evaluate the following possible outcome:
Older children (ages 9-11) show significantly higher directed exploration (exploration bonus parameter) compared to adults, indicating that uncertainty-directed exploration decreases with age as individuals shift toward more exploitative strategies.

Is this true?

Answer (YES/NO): YES